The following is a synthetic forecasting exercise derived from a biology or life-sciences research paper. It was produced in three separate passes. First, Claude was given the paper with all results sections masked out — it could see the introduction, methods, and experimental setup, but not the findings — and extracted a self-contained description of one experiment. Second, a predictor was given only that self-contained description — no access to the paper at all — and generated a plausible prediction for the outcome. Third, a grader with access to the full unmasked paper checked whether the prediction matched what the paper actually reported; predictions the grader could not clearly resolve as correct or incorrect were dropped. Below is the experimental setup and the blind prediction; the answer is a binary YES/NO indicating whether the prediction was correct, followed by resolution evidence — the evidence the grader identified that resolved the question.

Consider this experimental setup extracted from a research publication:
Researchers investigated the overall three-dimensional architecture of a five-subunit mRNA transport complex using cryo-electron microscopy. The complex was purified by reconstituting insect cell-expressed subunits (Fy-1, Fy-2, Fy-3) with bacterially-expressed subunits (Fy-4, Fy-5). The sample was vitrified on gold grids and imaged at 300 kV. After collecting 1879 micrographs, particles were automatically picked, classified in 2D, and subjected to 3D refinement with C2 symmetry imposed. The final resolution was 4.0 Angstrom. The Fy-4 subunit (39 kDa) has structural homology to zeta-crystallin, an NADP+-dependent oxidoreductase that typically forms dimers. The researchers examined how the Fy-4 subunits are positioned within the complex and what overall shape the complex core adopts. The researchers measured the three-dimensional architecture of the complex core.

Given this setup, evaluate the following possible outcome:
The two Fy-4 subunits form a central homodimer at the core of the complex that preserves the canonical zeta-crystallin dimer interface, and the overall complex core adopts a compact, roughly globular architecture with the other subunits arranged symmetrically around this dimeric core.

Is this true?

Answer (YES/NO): NO